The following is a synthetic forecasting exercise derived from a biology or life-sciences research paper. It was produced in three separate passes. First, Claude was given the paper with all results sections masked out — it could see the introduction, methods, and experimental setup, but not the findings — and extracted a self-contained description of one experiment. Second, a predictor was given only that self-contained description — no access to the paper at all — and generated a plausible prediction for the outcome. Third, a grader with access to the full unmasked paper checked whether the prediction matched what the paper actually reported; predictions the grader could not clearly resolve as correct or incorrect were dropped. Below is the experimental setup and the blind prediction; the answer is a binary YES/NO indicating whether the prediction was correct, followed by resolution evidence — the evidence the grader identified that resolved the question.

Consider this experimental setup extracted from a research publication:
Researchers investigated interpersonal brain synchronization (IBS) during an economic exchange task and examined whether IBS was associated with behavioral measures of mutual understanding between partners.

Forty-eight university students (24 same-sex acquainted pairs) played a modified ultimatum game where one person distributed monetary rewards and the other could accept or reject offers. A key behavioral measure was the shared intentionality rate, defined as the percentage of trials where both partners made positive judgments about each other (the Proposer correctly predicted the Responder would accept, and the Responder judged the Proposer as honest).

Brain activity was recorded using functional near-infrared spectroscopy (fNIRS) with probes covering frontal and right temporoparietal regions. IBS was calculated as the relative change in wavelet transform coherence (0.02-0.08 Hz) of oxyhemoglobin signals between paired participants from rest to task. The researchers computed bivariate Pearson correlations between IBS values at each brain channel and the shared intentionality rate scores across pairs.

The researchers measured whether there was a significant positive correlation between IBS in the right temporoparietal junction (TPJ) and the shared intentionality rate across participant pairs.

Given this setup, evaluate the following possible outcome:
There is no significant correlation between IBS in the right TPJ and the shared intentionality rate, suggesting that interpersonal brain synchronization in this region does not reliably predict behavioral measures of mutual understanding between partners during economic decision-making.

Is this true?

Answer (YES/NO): YES